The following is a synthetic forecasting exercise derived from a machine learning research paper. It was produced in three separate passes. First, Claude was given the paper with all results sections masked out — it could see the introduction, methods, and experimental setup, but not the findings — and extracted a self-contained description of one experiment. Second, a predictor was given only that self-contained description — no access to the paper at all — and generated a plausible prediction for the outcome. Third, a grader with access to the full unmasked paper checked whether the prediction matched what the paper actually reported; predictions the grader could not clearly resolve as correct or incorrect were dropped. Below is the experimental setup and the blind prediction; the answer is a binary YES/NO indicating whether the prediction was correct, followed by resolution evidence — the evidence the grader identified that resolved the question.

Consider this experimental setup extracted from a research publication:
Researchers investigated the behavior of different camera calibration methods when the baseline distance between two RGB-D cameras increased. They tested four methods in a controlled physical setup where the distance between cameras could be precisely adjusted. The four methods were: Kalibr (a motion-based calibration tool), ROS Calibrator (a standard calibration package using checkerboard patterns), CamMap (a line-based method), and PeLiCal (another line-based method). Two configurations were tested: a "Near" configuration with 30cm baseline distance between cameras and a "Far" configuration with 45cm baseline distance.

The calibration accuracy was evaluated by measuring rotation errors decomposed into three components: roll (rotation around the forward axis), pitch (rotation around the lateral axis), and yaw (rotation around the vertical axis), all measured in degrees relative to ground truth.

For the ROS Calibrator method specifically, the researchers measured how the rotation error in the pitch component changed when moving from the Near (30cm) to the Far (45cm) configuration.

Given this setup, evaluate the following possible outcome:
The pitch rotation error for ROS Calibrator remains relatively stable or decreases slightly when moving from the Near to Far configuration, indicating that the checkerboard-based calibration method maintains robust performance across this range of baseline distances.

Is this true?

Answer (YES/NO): NO